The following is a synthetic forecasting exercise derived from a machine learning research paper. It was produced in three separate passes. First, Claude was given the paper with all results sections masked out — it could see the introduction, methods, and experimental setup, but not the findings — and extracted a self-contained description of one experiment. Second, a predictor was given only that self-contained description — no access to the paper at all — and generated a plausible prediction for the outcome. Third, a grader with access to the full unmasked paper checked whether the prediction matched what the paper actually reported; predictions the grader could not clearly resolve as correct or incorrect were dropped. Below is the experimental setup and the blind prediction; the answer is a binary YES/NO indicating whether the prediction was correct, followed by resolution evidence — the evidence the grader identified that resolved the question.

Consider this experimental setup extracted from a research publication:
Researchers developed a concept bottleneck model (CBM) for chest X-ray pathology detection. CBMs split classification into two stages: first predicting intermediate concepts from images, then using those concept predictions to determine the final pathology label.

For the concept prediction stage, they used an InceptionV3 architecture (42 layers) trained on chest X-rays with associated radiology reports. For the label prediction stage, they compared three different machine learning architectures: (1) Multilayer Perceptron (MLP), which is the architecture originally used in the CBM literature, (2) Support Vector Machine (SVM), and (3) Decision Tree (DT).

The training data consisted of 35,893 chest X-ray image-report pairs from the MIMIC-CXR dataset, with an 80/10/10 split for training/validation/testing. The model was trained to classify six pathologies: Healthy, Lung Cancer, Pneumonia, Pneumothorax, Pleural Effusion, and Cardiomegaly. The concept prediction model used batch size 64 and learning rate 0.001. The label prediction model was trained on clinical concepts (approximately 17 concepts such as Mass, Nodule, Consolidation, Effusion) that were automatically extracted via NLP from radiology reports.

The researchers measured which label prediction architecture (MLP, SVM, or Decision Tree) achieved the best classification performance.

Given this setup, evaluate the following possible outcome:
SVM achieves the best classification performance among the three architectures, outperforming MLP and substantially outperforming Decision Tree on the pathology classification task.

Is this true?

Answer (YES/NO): NO